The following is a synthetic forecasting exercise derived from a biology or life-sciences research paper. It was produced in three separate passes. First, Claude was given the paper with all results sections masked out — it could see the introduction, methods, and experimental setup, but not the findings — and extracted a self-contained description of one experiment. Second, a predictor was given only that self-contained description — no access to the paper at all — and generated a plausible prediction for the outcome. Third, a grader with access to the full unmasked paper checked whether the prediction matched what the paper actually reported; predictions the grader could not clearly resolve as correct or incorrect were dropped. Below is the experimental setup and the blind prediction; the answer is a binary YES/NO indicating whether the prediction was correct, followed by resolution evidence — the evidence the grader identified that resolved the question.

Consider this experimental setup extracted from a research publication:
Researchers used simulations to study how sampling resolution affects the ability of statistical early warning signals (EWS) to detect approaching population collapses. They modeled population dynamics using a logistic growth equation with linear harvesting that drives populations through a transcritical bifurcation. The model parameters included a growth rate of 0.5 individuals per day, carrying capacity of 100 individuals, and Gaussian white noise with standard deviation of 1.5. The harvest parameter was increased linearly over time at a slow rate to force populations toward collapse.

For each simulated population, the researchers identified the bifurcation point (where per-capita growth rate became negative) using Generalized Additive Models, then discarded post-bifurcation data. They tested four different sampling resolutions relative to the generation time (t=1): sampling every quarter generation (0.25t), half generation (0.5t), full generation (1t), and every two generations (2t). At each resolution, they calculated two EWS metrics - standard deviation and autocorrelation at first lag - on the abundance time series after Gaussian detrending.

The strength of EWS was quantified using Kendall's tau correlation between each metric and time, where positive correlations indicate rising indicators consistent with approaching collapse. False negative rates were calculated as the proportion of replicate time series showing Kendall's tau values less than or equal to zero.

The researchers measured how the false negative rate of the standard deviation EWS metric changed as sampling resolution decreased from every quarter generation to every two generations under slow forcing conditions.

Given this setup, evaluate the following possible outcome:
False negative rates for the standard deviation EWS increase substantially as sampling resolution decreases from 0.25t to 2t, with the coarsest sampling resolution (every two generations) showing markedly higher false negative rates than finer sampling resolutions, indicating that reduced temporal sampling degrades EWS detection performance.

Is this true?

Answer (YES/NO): NO